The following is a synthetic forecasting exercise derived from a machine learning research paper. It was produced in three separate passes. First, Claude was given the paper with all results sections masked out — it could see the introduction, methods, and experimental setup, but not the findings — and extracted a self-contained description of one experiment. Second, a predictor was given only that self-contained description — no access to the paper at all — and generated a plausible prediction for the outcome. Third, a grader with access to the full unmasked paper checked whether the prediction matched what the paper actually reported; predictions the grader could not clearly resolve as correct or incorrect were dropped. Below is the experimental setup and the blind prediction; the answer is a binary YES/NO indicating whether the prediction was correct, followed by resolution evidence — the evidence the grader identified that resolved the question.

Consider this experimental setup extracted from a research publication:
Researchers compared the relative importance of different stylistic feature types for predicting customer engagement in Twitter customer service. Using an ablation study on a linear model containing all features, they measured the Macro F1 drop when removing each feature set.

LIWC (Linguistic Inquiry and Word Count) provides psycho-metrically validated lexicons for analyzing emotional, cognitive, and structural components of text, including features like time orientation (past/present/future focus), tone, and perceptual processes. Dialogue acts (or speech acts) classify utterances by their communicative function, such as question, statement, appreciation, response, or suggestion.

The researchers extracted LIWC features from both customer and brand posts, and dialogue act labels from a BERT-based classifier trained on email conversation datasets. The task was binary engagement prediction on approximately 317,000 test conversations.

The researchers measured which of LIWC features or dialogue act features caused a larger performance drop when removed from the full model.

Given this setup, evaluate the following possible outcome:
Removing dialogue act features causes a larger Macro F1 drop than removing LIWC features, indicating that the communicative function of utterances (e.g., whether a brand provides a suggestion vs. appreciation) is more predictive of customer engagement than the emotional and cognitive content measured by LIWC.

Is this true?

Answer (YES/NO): NO